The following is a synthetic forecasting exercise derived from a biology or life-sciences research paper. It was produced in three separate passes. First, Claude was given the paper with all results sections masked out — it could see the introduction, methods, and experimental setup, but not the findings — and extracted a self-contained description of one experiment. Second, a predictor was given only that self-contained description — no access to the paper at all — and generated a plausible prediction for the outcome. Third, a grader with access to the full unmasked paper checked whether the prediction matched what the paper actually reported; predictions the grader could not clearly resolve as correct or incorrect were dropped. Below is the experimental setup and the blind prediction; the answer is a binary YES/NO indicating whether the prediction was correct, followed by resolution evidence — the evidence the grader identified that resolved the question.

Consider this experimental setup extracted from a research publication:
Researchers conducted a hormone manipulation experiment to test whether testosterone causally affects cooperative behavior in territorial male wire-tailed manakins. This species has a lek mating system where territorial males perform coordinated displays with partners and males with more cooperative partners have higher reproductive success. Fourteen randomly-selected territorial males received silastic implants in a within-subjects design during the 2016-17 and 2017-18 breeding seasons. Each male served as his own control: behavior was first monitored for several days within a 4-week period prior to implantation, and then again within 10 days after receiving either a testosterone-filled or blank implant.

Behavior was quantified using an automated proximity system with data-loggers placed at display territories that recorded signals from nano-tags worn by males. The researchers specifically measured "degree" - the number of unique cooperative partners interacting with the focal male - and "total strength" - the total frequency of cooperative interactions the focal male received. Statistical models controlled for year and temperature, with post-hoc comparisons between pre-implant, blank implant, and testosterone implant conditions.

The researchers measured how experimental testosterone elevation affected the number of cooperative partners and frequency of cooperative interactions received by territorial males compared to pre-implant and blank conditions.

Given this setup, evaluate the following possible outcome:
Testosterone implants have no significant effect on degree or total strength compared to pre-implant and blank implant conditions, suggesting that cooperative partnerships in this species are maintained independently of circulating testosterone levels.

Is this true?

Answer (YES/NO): NO